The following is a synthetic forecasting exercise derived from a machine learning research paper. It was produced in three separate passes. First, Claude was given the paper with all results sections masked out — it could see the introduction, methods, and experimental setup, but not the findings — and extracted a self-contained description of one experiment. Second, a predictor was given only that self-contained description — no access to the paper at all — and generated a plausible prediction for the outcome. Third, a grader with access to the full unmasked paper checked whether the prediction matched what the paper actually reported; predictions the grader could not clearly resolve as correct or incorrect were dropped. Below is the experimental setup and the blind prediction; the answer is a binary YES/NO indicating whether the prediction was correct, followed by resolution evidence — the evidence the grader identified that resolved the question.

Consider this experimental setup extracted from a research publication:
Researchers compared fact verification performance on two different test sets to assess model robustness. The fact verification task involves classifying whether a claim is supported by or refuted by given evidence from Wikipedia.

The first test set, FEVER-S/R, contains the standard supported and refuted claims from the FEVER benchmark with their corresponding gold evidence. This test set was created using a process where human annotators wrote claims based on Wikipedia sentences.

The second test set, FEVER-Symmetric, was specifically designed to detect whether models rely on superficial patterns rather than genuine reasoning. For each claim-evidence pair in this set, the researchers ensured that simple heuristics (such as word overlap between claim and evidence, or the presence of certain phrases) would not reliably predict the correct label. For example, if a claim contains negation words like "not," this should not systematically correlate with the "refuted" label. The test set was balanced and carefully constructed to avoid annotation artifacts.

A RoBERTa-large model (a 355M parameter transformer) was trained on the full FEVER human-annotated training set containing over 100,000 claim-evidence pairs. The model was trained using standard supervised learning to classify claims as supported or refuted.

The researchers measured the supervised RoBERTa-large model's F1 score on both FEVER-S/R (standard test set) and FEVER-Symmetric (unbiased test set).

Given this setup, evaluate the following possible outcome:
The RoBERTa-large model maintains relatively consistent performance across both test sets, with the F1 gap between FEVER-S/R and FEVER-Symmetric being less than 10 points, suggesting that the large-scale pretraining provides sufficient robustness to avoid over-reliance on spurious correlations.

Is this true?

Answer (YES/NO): NO